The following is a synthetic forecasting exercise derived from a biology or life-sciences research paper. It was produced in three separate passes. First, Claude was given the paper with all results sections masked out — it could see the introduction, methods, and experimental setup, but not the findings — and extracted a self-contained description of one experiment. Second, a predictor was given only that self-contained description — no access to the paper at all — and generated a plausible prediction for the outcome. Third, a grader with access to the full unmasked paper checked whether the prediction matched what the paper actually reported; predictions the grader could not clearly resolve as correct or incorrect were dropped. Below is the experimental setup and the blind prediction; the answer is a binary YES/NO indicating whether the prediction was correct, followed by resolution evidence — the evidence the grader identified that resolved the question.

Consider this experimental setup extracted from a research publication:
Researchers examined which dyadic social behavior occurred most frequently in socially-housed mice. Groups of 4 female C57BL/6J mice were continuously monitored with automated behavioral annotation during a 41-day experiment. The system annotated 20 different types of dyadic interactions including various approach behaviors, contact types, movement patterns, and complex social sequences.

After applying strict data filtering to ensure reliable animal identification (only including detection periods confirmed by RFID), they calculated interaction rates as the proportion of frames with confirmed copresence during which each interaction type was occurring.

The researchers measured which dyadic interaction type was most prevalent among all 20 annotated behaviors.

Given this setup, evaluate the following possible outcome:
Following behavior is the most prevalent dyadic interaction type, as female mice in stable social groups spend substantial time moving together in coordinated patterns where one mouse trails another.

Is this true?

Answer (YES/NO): NO